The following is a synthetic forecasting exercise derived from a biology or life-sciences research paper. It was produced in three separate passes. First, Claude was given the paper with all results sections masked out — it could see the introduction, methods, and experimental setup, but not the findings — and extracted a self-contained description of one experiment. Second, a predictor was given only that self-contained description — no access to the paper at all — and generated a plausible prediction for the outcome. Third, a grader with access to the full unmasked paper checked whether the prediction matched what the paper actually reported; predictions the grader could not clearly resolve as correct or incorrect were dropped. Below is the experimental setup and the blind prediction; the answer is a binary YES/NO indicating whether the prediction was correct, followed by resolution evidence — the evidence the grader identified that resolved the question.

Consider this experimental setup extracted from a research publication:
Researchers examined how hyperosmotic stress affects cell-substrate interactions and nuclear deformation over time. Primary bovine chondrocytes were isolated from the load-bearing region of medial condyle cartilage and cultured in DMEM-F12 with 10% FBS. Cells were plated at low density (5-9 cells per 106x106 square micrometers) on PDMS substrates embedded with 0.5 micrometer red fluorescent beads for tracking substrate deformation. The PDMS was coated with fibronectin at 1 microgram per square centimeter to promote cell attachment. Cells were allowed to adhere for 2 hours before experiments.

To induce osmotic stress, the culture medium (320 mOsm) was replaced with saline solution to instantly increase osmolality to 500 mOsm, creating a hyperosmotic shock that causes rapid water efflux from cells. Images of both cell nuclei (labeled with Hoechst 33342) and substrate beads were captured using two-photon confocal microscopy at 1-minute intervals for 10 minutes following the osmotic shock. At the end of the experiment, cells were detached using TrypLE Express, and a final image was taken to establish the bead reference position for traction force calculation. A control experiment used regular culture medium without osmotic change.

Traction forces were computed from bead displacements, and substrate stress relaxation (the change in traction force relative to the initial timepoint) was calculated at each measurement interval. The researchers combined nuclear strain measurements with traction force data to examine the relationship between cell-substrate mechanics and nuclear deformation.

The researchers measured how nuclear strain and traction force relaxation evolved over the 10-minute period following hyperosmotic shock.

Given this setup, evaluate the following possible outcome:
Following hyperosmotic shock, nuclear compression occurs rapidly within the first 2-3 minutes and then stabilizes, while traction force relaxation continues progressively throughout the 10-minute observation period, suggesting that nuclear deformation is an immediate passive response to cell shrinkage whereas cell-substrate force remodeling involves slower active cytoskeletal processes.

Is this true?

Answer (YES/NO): NO